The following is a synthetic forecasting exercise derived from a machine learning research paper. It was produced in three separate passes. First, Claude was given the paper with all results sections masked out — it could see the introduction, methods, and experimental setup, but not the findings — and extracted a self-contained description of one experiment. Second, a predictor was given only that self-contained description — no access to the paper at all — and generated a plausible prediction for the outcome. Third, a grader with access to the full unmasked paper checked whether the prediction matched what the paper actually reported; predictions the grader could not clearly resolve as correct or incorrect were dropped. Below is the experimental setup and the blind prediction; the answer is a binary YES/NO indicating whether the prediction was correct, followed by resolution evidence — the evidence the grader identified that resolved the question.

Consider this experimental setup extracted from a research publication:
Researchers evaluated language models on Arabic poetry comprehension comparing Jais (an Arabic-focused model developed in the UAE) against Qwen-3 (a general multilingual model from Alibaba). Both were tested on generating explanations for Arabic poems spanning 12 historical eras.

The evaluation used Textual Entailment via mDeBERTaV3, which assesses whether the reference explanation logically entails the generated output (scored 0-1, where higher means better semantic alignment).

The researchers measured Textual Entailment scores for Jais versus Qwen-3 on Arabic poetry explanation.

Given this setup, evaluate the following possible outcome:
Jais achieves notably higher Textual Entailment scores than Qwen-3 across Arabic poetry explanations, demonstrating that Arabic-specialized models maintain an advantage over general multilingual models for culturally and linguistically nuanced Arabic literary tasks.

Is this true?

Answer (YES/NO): NO